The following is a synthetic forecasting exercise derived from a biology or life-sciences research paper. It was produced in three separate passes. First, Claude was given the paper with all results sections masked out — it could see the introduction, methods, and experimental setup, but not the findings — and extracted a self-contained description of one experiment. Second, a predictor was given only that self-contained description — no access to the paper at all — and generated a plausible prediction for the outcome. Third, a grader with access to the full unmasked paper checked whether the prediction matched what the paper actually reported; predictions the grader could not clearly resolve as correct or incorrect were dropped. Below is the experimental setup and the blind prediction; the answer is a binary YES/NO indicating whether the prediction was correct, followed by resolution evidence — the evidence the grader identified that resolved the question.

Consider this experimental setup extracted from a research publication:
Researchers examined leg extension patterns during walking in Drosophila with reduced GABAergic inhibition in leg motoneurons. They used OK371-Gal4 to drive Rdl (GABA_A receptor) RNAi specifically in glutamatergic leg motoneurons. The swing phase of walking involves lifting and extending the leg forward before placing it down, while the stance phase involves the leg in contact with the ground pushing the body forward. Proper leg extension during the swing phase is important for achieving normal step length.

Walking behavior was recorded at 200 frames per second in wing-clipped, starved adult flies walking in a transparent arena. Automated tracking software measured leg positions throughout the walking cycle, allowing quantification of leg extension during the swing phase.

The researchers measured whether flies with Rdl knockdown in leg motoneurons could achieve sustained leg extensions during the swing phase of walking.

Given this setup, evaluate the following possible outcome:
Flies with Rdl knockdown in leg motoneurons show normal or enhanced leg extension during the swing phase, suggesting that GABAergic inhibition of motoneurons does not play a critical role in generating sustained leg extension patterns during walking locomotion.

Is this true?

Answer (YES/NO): NO